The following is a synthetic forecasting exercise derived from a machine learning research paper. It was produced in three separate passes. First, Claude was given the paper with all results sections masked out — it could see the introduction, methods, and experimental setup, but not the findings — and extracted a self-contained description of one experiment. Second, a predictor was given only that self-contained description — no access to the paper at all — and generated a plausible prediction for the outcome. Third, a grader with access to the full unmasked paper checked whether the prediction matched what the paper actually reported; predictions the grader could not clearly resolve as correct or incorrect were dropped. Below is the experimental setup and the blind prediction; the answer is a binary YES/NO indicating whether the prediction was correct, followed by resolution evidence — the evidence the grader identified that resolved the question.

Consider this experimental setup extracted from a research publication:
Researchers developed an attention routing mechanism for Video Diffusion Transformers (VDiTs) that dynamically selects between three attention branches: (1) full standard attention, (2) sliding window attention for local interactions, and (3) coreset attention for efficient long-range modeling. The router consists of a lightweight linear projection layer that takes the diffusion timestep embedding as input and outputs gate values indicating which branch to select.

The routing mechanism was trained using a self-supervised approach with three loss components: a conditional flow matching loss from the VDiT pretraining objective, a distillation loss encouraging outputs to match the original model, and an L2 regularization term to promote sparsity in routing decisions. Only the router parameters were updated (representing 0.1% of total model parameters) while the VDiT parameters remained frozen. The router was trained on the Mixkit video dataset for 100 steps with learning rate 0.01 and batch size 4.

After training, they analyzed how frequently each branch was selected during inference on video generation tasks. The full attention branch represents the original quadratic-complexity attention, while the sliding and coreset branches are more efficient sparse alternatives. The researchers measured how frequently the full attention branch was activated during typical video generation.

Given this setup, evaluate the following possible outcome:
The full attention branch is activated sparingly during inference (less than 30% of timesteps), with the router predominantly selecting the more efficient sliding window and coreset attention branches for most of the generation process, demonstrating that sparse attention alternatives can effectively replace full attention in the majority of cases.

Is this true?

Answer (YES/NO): YES